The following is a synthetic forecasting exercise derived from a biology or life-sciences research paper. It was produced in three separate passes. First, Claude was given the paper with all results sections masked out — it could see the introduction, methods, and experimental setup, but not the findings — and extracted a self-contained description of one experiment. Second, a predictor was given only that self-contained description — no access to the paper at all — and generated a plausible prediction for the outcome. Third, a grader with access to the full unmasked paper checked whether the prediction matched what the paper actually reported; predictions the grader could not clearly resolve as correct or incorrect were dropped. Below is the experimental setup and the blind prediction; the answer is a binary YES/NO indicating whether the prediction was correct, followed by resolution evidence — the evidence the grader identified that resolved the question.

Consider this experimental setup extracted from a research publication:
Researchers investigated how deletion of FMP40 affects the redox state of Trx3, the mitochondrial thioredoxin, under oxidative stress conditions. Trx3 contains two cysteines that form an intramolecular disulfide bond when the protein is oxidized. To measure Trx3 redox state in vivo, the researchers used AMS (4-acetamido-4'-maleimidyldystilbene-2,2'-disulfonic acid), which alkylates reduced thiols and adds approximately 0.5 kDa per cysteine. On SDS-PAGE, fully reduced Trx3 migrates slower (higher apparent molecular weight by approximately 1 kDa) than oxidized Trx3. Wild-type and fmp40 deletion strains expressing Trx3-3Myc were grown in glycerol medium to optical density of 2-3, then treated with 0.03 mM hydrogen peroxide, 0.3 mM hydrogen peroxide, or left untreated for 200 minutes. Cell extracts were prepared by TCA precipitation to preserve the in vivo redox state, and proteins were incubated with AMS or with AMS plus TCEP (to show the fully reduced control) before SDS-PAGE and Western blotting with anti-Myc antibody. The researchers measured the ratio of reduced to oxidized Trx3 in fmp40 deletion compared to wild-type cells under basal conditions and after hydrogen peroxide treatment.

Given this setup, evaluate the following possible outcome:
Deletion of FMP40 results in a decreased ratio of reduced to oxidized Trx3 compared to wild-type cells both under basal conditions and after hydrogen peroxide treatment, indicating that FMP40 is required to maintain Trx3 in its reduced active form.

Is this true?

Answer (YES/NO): NO